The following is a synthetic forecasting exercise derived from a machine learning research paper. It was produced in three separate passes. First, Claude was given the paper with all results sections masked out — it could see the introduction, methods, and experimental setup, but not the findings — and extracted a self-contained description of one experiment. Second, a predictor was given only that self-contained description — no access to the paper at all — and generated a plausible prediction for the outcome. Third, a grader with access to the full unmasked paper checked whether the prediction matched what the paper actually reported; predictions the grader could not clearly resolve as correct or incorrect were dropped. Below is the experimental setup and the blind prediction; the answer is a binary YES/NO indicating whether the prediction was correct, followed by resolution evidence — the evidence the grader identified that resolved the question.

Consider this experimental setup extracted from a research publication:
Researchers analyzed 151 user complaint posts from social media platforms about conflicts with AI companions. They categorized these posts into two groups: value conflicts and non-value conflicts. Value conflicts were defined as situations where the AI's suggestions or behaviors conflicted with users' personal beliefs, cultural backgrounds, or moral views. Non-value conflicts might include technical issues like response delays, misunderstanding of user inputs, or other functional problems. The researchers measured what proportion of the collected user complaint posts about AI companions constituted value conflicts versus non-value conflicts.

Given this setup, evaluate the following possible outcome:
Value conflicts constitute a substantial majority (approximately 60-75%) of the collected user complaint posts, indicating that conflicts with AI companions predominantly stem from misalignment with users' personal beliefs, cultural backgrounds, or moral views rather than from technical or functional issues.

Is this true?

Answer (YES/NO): NO